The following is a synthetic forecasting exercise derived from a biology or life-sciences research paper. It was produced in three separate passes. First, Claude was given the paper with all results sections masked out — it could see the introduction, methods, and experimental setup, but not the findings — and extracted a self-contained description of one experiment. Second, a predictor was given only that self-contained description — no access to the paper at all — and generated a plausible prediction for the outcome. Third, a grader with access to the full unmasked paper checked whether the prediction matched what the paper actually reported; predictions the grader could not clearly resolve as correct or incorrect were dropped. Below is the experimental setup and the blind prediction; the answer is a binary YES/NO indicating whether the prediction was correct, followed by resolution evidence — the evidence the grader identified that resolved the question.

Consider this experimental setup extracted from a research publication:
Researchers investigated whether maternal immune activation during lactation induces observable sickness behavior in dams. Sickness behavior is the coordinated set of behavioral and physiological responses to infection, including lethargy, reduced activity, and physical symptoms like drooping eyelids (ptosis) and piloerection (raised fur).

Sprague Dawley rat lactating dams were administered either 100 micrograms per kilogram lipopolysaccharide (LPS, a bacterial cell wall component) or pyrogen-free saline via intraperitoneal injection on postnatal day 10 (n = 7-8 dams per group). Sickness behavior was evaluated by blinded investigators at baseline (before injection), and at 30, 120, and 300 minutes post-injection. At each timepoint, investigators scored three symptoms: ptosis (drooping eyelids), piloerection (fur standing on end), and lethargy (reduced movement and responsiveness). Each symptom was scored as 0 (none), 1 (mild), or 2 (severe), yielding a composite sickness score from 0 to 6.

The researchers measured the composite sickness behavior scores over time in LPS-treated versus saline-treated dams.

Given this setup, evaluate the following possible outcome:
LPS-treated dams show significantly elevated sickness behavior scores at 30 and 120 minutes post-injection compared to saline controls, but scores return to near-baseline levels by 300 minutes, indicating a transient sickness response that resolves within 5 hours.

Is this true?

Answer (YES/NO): NO